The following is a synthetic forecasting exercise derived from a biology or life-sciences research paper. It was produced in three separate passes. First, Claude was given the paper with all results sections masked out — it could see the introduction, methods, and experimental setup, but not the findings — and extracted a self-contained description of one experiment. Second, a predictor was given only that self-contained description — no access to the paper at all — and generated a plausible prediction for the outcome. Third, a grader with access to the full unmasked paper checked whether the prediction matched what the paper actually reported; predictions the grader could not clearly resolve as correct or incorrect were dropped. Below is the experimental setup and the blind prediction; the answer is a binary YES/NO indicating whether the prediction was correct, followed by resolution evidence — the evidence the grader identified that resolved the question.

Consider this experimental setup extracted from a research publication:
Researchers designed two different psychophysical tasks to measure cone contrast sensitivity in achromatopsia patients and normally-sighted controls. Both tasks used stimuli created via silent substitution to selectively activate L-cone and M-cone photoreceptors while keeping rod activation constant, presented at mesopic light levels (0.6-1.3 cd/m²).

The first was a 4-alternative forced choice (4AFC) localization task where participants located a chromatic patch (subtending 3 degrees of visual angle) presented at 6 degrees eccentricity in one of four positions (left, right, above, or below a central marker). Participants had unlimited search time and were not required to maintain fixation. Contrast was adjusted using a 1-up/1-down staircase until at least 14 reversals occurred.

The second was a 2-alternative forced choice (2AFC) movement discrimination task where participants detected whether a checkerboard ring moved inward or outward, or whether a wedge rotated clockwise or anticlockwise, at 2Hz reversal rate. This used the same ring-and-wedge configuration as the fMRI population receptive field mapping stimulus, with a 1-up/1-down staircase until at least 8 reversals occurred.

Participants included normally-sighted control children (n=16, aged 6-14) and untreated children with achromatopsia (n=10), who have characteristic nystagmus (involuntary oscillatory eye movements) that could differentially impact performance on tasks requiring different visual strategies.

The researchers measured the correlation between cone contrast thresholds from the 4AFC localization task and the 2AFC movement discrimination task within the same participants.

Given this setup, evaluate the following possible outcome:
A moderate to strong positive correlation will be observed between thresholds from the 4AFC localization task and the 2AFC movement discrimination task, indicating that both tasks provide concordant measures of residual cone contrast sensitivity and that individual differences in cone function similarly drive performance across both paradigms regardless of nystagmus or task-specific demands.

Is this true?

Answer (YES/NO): YES